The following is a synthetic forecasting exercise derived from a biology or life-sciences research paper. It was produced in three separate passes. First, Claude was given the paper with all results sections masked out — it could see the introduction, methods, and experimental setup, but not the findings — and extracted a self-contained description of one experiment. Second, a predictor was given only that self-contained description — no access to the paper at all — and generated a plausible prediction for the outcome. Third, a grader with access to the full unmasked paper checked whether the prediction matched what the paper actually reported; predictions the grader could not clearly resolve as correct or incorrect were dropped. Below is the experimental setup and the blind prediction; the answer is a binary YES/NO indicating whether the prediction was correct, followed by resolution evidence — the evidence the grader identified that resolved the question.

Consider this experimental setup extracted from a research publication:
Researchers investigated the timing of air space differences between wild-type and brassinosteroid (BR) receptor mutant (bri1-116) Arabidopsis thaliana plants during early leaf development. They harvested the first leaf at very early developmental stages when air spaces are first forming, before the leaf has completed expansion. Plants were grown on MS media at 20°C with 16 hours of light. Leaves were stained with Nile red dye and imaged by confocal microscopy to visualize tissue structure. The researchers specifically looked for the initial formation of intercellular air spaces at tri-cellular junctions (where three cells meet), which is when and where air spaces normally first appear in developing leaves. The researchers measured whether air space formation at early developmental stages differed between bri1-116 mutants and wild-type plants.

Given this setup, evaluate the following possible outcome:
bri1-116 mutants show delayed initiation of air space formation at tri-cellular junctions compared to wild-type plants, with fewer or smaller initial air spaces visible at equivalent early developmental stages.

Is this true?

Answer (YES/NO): NO